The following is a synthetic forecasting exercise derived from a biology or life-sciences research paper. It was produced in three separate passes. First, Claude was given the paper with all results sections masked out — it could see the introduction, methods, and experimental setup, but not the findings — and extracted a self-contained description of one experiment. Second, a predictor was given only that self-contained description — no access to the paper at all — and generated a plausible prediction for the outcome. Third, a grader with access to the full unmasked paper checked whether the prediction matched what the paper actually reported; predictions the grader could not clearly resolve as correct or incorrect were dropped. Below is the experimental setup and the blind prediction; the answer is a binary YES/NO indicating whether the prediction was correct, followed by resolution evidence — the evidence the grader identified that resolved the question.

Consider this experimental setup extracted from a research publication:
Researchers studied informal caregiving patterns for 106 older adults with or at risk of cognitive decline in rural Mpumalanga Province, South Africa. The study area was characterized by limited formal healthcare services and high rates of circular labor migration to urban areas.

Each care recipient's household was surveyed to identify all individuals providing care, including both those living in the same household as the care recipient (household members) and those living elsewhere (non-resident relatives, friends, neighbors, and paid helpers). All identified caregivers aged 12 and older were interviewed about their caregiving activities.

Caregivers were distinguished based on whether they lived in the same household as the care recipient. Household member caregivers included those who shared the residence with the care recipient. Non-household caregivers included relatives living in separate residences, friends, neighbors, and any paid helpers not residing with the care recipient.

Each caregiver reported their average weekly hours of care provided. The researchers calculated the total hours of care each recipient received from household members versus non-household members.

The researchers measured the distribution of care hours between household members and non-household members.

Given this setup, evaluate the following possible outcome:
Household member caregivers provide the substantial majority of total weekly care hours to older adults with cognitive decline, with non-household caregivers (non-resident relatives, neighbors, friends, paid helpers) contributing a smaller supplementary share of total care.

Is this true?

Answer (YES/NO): YES